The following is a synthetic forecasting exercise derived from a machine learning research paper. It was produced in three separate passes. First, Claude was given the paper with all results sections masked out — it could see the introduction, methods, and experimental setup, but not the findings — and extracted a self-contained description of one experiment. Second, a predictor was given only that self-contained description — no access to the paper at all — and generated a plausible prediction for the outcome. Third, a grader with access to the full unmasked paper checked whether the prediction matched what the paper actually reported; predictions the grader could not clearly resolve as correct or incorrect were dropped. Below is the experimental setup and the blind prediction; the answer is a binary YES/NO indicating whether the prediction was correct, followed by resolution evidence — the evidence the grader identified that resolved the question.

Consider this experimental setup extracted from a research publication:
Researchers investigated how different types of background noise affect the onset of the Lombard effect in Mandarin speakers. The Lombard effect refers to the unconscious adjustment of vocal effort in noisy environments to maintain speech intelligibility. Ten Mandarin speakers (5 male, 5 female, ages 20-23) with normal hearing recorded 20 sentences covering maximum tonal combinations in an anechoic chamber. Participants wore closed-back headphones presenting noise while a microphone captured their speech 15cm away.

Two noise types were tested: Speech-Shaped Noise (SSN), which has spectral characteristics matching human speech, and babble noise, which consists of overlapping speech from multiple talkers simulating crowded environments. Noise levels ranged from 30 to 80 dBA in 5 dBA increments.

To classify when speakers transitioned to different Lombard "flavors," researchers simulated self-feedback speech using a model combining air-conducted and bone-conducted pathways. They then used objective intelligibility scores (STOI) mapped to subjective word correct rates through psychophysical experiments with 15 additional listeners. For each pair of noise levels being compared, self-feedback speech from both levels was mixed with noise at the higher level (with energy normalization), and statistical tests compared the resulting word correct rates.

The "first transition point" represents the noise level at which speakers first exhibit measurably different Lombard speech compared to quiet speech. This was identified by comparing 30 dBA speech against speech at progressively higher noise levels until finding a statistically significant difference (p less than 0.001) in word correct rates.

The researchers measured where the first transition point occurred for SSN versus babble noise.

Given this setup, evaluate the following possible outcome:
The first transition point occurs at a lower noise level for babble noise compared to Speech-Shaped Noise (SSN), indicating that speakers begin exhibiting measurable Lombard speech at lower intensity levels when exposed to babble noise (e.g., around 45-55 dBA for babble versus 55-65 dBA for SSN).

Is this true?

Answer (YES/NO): NO